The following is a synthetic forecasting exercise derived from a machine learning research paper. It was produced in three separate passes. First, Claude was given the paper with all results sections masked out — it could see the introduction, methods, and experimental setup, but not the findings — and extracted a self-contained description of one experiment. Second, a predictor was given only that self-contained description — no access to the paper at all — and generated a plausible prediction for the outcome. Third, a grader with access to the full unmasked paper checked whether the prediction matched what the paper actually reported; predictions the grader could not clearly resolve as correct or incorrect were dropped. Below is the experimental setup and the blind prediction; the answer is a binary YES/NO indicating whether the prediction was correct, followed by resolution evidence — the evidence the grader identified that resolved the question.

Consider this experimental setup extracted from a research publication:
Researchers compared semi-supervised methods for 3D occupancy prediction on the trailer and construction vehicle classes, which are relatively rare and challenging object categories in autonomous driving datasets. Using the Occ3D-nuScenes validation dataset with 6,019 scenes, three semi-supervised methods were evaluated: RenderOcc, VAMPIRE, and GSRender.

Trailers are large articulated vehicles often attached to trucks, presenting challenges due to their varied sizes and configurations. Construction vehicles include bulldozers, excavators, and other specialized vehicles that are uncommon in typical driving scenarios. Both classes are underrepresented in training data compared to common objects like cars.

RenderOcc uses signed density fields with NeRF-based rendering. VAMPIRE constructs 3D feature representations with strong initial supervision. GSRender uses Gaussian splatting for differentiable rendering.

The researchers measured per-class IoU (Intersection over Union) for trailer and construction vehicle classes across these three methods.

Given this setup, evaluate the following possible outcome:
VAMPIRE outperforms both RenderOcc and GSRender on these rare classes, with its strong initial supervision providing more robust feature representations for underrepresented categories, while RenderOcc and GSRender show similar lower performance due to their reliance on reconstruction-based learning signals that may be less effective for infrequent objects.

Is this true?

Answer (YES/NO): NO